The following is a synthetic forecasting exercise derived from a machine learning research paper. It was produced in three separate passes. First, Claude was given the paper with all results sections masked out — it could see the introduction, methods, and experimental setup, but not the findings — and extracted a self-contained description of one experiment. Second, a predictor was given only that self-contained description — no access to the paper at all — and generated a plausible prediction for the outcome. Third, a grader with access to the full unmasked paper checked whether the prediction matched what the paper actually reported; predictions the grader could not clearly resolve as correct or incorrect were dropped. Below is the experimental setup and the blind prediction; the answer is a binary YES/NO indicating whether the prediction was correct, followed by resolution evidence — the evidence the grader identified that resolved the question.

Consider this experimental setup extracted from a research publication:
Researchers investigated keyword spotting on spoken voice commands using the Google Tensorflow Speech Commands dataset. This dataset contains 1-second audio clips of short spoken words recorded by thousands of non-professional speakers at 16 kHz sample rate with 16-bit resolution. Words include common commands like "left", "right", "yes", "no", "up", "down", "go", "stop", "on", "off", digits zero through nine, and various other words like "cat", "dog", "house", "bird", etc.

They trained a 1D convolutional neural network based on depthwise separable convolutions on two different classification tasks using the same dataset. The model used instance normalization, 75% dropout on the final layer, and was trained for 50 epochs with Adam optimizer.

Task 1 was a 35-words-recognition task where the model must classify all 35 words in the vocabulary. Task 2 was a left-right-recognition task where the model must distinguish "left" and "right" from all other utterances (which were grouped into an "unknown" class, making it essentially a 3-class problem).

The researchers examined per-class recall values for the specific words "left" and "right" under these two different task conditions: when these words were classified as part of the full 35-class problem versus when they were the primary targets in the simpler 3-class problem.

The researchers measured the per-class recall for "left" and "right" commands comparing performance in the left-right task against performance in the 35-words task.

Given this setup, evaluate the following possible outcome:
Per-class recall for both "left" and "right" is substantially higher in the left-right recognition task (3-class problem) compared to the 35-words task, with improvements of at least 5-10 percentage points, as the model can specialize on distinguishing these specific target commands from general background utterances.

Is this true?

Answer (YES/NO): NO